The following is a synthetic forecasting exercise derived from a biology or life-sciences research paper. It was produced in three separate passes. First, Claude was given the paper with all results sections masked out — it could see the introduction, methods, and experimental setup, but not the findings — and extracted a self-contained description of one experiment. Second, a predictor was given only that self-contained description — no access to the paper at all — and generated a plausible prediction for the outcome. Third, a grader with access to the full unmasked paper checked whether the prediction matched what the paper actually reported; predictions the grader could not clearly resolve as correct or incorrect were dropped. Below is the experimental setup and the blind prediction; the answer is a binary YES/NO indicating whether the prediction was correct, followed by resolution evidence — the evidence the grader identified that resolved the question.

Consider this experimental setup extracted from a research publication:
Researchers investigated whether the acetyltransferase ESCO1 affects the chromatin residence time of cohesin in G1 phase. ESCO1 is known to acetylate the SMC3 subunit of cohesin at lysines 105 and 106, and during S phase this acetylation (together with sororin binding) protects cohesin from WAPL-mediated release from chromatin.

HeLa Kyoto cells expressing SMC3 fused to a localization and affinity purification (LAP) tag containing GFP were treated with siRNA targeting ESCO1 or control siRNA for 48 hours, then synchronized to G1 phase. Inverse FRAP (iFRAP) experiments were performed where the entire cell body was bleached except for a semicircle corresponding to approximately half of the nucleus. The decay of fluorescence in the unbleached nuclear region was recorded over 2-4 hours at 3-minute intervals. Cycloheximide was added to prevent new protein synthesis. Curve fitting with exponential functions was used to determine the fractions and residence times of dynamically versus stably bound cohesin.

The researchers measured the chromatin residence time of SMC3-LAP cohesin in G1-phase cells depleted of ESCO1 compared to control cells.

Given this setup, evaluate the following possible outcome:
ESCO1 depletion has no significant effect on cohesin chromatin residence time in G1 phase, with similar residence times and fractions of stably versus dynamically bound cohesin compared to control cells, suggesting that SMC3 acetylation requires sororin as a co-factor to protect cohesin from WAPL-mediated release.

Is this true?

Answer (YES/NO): NO